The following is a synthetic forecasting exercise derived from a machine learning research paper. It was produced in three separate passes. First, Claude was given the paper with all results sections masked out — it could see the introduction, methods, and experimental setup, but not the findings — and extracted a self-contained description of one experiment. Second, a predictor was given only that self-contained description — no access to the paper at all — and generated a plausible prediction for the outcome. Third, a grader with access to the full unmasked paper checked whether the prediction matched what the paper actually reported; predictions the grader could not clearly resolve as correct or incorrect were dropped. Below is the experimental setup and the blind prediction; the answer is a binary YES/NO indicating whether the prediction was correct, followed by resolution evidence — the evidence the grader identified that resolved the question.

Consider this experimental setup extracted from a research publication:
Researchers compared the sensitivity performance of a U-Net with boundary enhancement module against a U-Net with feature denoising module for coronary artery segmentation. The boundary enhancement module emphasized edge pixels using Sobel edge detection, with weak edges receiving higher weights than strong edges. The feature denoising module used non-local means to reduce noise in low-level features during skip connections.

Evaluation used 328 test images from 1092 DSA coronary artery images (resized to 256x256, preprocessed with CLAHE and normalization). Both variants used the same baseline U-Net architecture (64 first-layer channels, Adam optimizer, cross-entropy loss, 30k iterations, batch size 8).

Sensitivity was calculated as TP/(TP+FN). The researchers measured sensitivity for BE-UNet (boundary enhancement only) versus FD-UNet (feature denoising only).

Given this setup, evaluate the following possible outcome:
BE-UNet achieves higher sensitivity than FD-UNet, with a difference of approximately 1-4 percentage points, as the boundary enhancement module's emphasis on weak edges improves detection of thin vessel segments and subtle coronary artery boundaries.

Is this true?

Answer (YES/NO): YES